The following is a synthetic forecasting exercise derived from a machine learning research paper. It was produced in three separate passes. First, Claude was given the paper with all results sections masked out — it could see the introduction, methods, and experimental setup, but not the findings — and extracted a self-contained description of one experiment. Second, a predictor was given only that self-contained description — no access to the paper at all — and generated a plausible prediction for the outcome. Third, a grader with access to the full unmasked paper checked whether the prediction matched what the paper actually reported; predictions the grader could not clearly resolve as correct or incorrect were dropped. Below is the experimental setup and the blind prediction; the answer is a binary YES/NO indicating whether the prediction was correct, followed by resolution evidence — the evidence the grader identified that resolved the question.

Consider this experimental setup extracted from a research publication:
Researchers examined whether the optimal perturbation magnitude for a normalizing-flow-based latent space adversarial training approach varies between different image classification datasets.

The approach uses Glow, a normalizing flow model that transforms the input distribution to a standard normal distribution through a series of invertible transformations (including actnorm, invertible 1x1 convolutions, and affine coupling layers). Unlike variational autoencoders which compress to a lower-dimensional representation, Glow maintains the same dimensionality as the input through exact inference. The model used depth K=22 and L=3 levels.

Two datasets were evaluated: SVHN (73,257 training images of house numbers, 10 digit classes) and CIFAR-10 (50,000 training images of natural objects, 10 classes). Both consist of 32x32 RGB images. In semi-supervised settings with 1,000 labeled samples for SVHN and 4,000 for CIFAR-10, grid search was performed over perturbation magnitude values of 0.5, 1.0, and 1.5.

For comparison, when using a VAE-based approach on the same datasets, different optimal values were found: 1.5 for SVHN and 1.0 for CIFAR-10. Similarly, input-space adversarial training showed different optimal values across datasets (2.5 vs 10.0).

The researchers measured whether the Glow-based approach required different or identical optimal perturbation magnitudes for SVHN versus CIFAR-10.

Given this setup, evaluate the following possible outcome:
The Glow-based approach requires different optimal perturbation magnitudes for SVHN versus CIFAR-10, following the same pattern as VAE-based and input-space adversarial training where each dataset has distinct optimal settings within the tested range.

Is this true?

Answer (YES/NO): NO